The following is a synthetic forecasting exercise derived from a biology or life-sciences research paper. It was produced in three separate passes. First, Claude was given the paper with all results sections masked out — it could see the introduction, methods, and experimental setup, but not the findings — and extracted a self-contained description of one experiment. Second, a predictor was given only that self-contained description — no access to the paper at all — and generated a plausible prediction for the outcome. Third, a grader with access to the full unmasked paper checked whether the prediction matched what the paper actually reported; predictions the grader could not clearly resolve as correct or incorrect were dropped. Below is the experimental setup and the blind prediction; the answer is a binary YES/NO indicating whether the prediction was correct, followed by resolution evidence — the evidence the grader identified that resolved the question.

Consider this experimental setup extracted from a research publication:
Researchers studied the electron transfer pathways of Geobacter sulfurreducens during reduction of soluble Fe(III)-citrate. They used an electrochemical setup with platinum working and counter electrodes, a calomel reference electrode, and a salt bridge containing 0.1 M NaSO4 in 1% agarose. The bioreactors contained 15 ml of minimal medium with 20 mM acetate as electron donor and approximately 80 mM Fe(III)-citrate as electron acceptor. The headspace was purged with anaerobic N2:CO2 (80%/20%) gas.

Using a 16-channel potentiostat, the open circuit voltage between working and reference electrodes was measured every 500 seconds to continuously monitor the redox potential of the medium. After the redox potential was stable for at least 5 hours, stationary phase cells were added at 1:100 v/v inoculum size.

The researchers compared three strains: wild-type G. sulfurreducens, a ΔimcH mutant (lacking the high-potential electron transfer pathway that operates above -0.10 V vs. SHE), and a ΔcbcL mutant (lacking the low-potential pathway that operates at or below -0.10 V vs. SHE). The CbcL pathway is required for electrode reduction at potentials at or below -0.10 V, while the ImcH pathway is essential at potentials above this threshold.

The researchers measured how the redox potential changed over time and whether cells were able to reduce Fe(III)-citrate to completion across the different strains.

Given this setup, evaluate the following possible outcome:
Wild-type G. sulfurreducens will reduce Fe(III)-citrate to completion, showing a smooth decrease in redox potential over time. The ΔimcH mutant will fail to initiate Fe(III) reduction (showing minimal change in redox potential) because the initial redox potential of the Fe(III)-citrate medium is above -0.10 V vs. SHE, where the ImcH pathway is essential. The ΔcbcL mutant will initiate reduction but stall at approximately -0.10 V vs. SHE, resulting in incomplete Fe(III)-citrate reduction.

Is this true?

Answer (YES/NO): NO